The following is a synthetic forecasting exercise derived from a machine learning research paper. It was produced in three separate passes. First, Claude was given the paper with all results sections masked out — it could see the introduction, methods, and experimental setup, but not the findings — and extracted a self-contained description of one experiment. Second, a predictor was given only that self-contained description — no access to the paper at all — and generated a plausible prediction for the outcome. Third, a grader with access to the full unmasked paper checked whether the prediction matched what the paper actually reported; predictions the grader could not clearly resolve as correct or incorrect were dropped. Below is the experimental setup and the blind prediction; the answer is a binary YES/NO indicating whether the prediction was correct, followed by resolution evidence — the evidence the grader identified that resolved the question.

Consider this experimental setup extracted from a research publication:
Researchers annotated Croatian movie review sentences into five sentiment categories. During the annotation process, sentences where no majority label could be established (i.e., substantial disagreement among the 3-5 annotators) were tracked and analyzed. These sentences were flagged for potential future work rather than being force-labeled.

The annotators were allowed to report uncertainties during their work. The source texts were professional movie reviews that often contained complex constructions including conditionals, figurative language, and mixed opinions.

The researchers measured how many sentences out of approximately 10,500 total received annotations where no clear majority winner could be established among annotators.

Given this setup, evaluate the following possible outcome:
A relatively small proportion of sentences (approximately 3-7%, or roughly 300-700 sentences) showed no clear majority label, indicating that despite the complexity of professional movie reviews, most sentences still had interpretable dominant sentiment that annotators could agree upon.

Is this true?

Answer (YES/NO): NO